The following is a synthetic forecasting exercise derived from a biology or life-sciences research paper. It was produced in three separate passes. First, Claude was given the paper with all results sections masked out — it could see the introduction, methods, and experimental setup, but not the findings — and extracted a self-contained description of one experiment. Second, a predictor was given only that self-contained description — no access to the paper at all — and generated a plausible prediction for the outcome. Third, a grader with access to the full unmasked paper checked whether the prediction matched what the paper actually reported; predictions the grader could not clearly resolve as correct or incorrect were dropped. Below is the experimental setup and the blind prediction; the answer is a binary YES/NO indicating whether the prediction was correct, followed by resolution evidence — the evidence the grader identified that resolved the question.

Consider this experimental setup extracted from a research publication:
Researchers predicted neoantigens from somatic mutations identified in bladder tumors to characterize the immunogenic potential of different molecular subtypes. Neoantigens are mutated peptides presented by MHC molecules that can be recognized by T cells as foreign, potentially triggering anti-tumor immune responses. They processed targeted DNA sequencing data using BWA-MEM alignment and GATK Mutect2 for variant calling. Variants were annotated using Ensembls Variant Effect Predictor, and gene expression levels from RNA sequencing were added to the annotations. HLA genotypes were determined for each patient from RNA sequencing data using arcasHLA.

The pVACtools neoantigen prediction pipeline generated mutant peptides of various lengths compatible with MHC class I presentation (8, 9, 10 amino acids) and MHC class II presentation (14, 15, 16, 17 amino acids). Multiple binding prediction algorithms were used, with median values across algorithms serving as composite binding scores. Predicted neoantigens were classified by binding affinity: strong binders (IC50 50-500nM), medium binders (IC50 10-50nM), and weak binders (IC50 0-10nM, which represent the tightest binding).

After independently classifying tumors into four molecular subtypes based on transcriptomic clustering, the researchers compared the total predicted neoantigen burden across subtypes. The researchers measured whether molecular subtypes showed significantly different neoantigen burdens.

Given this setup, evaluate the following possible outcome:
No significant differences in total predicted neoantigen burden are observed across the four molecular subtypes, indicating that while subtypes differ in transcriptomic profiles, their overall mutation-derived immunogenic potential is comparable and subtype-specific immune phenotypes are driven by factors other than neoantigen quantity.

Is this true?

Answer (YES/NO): NO